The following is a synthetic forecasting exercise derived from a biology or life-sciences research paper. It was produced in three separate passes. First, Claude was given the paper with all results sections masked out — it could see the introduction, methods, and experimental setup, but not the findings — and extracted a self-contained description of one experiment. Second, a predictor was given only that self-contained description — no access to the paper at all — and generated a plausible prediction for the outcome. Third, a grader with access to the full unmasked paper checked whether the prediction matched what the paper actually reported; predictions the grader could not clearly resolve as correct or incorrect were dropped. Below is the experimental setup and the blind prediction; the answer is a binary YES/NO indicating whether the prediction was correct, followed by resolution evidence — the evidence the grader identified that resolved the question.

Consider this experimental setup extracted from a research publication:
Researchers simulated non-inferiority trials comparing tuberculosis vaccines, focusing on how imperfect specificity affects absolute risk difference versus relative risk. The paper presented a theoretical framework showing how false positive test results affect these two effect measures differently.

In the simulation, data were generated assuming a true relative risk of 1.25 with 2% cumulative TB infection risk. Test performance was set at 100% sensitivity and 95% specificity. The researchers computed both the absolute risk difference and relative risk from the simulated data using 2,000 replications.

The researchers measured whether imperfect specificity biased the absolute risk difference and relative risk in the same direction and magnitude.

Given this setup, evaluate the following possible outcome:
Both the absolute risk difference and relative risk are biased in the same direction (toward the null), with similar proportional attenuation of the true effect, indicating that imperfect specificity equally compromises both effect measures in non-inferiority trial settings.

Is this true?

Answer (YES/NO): NO